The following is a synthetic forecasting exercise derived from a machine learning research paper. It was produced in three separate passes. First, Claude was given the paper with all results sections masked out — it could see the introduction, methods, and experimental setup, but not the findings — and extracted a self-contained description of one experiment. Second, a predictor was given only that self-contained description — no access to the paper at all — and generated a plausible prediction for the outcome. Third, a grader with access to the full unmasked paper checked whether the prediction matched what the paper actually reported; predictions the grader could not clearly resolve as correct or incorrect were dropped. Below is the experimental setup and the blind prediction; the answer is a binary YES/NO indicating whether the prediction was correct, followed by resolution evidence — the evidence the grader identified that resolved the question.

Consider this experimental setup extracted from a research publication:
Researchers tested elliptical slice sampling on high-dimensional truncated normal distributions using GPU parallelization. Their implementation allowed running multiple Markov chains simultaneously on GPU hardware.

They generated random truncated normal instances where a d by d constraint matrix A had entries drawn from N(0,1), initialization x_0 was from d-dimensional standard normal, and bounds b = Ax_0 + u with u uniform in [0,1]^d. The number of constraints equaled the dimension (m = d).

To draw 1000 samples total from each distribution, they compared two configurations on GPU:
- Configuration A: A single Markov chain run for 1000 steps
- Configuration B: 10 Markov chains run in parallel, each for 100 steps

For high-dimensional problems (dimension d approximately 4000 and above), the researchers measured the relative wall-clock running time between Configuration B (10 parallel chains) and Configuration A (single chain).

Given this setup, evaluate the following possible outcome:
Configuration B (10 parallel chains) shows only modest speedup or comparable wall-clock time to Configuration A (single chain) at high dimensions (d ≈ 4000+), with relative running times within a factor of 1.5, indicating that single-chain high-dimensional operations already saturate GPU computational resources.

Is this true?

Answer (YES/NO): NO